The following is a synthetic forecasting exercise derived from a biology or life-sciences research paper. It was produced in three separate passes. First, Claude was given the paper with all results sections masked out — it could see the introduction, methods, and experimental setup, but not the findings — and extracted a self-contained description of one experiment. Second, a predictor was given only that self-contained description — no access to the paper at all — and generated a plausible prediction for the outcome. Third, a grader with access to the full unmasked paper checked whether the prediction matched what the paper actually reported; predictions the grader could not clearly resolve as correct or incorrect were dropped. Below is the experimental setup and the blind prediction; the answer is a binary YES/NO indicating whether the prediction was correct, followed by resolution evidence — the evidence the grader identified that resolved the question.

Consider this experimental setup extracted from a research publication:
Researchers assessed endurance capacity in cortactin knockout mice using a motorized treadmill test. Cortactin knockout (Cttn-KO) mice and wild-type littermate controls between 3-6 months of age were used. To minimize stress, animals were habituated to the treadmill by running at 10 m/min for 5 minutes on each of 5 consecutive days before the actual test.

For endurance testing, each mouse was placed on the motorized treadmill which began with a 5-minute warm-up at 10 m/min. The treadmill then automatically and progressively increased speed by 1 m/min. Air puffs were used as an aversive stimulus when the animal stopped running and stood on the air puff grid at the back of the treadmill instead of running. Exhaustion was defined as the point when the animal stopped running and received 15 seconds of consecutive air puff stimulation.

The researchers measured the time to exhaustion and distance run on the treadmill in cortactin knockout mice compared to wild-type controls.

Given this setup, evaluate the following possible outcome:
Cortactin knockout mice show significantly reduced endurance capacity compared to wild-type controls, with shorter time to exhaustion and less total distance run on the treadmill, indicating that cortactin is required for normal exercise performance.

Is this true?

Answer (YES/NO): NO